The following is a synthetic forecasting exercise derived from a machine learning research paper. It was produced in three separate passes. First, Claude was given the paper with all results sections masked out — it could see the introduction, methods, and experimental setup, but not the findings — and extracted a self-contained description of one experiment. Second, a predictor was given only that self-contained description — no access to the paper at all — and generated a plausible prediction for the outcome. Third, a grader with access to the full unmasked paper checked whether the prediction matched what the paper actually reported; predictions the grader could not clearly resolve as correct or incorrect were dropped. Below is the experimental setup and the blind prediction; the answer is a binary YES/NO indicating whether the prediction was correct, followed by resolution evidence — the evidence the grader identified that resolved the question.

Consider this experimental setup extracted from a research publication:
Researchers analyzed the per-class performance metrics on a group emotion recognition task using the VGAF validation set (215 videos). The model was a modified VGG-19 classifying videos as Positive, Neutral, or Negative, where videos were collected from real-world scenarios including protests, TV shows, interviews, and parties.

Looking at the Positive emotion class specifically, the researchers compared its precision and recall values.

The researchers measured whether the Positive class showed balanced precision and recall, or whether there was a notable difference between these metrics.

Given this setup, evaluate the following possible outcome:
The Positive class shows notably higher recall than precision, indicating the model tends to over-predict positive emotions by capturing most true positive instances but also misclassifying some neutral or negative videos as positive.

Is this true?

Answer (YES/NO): NO